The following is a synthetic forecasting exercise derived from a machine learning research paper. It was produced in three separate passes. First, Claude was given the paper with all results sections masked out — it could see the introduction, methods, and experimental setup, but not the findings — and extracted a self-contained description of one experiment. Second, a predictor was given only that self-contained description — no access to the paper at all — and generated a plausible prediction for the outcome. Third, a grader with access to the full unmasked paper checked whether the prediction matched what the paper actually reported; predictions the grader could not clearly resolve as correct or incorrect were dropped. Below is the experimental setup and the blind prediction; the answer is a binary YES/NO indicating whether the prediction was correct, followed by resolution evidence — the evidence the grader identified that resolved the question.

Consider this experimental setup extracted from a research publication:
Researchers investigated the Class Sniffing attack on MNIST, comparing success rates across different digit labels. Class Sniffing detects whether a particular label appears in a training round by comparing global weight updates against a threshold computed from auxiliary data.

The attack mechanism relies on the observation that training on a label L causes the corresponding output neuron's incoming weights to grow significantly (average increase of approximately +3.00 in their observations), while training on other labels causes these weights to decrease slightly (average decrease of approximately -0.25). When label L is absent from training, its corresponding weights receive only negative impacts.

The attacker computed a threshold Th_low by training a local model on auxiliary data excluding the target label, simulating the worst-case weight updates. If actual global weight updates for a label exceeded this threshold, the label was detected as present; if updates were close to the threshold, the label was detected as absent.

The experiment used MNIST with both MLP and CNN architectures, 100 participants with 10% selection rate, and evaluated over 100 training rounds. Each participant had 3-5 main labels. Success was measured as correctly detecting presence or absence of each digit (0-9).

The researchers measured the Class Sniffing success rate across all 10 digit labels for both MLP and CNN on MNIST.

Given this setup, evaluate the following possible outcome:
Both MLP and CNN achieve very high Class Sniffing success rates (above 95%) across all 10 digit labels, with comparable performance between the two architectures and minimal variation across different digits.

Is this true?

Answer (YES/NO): NO